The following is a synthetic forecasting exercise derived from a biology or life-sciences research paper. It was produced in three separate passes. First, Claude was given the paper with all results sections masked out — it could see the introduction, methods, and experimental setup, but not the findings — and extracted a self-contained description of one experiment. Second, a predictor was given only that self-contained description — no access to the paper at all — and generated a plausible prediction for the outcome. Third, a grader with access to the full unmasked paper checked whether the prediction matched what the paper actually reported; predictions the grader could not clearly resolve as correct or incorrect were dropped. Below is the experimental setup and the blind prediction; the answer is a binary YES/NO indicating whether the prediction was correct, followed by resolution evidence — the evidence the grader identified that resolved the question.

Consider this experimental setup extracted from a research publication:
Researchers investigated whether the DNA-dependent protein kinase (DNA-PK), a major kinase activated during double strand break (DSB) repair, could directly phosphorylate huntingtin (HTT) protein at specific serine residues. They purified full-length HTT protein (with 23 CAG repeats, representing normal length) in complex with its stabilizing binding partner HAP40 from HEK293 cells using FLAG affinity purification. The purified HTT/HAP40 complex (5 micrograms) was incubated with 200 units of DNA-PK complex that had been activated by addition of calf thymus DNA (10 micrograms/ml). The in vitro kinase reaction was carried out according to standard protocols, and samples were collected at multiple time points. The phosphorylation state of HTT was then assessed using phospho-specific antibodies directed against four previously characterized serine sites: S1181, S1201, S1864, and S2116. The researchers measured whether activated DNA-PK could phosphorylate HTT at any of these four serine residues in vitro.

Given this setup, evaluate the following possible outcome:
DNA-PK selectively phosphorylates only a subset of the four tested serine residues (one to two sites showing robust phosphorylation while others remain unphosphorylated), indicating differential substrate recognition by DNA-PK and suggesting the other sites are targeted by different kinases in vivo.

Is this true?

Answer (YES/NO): YES